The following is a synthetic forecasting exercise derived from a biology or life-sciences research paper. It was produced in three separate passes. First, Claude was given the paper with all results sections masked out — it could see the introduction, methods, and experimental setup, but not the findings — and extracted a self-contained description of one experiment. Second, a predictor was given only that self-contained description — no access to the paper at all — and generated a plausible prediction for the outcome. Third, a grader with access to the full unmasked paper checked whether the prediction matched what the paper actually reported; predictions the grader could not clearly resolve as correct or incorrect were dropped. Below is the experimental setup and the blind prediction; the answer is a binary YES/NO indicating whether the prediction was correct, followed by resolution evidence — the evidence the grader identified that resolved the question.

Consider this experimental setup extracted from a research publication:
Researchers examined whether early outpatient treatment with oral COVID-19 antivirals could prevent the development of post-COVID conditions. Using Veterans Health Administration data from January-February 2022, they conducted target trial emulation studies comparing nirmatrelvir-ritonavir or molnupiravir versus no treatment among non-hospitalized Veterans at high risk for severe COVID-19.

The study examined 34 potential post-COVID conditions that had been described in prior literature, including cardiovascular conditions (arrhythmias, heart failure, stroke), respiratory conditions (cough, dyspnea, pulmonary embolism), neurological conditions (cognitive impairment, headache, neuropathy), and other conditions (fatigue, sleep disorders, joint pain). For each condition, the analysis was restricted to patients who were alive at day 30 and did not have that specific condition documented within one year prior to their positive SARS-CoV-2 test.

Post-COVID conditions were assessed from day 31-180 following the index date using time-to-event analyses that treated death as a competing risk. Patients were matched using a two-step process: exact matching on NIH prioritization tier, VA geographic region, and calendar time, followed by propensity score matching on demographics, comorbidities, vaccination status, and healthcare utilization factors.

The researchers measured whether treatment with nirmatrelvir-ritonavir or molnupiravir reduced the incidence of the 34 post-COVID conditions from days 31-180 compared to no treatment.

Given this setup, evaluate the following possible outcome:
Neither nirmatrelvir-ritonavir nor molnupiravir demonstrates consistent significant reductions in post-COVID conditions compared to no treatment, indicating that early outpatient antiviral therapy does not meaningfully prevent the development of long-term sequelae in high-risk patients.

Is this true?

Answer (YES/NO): YES